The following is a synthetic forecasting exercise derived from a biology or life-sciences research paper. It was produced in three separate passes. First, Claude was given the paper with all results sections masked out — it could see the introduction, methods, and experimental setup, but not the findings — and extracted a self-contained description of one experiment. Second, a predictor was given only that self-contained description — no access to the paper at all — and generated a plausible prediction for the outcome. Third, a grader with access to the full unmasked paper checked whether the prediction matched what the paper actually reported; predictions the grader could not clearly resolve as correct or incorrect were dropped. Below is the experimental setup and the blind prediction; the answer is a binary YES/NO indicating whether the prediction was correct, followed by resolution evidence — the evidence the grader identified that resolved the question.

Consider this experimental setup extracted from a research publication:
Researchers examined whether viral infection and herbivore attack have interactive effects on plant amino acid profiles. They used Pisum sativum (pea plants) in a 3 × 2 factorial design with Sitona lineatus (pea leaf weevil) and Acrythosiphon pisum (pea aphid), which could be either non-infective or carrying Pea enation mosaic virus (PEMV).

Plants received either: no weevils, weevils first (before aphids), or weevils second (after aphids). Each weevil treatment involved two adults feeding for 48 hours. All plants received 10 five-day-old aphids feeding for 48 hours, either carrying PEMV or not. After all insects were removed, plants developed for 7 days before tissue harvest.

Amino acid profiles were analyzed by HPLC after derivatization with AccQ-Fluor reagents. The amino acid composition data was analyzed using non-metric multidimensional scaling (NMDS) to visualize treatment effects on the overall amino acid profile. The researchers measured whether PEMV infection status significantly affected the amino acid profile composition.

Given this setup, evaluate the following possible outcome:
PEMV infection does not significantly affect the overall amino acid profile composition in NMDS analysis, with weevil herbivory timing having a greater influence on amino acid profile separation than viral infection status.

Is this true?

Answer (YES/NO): YES